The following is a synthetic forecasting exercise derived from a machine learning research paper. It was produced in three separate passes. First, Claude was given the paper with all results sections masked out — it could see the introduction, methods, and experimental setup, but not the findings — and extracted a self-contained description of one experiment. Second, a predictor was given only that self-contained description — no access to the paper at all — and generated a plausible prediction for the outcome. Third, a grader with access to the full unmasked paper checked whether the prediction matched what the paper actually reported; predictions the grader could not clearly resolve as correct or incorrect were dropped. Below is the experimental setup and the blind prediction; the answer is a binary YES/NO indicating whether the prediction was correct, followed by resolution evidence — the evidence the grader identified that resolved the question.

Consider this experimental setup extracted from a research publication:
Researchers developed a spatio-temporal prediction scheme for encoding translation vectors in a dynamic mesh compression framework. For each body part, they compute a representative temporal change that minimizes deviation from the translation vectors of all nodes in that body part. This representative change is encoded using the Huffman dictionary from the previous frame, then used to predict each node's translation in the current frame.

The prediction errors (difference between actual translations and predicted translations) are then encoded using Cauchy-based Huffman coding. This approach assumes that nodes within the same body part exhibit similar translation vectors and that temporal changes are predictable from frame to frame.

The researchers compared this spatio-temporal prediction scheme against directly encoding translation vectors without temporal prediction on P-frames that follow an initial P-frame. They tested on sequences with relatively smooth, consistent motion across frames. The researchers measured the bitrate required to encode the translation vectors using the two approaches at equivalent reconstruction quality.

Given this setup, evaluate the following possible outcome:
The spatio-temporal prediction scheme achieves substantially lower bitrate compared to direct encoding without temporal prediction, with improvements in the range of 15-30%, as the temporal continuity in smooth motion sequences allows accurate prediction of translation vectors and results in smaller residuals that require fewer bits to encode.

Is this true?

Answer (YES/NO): NO